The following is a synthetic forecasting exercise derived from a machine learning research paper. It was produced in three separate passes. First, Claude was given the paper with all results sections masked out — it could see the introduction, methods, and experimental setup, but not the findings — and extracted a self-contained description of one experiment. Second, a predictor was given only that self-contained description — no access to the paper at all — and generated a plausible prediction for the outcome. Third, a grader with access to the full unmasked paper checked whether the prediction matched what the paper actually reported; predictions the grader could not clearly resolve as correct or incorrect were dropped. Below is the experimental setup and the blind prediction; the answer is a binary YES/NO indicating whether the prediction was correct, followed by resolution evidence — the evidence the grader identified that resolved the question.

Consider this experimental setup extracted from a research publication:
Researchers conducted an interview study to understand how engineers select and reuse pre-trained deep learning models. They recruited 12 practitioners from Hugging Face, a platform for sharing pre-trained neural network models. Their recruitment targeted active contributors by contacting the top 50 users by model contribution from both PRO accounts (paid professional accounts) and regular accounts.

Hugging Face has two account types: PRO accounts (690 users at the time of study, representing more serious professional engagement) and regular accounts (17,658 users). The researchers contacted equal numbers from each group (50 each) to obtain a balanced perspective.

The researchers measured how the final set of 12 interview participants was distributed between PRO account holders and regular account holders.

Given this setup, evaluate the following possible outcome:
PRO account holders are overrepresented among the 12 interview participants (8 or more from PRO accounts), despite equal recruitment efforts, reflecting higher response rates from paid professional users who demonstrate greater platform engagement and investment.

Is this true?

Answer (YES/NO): YES